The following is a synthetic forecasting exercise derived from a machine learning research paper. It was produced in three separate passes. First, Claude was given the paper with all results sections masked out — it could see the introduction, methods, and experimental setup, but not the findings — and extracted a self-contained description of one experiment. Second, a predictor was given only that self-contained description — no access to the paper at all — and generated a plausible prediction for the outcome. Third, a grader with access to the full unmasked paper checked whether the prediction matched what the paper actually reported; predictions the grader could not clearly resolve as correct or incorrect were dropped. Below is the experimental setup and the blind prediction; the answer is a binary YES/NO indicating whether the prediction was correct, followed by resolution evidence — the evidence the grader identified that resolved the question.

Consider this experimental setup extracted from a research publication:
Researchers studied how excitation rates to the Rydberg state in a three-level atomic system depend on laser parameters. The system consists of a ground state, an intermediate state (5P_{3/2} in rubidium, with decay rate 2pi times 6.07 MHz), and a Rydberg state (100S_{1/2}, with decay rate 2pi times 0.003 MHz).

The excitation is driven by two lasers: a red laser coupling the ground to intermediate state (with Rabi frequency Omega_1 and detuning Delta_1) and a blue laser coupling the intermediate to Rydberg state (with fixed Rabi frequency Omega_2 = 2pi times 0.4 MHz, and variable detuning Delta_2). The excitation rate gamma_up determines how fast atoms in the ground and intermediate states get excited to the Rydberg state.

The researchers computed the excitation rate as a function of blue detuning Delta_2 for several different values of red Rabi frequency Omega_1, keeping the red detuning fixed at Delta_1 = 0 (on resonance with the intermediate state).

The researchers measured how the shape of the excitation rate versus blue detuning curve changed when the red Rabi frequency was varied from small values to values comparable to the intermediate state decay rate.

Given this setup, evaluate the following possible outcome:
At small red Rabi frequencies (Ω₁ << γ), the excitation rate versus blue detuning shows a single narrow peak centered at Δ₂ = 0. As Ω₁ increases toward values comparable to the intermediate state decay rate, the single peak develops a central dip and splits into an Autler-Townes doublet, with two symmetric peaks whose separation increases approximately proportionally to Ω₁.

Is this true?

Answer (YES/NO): YES